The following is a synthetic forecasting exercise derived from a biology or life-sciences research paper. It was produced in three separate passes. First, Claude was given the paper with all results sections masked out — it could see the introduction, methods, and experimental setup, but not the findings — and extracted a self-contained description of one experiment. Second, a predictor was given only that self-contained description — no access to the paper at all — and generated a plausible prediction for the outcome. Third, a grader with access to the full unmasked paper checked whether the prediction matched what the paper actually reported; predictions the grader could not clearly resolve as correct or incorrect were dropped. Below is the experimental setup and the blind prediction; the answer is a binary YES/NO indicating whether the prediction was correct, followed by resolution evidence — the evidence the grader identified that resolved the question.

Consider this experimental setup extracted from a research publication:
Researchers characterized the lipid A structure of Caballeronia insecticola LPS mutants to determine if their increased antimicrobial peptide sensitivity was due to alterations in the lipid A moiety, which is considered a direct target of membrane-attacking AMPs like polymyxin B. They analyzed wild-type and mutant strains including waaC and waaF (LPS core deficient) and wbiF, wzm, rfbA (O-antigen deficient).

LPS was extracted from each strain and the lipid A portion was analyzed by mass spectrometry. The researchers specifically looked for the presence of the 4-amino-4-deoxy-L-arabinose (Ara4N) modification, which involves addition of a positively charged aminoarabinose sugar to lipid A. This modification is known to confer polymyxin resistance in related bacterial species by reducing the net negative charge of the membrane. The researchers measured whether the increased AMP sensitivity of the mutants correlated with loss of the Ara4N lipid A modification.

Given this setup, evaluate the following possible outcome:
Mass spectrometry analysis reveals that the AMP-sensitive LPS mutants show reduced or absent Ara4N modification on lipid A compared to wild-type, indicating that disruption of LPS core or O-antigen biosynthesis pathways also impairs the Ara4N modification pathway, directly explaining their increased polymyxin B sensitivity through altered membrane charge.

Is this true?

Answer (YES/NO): NO